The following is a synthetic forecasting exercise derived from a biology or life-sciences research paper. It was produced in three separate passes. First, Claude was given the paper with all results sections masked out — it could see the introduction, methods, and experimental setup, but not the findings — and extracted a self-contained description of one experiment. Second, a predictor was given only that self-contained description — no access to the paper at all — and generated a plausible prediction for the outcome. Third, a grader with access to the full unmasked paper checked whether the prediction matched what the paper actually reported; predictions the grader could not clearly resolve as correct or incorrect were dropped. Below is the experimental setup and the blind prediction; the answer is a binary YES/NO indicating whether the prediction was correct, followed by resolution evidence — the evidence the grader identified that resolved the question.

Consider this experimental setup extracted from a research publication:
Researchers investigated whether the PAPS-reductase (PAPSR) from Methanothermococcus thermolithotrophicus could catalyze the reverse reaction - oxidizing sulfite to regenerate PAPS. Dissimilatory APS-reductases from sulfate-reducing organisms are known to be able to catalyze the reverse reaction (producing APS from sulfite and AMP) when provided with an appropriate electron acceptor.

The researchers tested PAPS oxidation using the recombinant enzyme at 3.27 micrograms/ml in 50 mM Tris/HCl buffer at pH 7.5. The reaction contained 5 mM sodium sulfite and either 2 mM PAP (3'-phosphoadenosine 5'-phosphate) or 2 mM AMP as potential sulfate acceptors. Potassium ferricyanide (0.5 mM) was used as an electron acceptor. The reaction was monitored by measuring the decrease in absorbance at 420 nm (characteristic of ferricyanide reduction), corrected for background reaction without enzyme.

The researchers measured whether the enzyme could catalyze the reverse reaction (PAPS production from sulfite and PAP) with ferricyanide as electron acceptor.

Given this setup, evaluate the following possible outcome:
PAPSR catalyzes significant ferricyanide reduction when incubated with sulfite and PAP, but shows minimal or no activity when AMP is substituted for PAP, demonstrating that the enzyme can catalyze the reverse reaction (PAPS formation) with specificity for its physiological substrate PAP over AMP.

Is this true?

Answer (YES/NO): NO